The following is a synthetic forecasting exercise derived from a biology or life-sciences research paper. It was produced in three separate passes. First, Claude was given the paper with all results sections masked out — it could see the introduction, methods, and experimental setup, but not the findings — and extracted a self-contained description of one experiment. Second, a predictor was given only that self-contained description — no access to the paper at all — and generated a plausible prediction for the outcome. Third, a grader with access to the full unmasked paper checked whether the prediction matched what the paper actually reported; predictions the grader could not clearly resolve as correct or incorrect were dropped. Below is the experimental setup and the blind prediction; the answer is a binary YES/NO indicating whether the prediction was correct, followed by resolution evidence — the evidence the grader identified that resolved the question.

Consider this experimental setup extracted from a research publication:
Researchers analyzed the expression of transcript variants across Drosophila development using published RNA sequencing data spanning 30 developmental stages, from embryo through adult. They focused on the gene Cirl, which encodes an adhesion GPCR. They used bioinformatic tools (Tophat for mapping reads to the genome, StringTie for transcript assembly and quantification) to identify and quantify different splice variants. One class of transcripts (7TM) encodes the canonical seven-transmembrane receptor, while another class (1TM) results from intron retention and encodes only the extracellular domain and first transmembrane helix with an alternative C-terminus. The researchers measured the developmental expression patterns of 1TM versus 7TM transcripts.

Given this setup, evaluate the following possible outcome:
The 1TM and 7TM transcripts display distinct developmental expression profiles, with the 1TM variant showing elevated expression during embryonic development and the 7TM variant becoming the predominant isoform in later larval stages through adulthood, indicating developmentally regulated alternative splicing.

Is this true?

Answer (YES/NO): NO